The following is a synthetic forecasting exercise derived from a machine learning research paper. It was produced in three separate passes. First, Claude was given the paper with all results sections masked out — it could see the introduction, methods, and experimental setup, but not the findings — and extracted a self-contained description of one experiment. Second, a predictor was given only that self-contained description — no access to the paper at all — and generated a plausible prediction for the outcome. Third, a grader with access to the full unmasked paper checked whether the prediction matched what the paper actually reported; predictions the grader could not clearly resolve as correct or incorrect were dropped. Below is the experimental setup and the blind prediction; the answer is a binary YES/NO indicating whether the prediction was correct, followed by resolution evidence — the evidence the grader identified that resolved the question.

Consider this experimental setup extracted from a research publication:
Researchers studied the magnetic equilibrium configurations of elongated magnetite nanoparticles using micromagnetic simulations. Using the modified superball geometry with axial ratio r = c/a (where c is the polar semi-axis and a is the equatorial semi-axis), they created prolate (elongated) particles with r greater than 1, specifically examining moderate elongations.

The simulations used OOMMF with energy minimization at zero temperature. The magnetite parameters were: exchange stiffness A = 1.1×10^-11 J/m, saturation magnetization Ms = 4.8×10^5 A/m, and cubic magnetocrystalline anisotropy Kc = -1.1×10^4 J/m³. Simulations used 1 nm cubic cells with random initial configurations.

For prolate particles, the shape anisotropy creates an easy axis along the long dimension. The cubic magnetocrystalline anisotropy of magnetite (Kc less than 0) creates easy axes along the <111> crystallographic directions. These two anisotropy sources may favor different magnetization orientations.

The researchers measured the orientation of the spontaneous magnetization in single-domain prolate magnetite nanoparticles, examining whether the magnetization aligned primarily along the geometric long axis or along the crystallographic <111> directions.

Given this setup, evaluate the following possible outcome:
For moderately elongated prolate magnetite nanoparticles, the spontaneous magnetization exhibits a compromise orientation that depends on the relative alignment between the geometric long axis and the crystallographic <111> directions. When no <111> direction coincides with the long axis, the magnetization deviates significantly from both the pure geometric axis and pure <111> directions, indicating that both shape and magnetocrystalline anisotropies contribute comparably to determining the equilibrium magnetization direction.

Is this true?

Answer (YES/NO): NO